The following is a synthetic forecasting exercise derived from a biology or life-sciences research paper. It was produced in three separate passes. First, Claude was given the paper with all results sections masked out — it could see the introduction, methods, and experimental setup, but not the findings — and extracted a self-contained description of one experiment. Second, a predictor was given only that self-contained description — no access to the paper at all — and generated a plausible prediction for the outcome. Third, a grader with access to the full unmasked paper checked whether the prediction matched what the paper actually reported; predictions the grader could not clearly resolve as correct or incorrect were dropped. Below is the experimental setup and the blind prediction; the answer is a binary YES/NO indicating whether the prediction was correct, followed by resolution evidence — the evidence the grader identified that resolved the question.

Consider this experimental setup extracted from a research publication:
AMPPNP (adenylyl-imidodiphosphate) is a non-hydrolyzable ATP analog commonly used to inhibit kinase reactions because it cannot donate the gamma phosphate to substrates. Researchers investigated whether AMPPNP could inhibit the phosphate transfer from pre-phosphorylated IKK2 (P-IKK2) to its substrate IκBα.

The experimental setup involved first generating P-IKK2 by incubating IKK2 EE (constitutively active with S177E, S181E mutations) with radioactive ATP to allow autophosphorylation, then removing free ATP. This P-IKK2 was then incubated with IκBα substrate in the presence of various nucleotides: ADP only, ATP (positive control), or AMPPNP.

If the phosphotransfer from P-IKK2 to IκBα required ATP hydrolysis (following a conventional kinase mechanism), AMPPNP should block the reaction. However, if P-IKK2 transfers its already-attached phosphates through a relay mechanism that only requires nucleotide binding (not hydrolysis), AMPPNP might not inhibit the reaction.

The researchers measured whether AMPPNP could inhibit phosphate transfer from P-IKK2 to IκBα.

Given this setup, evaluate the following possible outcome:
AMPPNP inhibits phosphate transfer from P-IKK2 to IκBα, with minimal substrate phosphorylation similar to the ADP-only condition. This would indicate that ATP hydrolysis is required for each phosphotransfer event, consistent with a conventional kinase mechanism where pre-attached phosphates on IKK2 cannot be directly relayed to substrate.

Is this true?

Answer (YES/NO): NO